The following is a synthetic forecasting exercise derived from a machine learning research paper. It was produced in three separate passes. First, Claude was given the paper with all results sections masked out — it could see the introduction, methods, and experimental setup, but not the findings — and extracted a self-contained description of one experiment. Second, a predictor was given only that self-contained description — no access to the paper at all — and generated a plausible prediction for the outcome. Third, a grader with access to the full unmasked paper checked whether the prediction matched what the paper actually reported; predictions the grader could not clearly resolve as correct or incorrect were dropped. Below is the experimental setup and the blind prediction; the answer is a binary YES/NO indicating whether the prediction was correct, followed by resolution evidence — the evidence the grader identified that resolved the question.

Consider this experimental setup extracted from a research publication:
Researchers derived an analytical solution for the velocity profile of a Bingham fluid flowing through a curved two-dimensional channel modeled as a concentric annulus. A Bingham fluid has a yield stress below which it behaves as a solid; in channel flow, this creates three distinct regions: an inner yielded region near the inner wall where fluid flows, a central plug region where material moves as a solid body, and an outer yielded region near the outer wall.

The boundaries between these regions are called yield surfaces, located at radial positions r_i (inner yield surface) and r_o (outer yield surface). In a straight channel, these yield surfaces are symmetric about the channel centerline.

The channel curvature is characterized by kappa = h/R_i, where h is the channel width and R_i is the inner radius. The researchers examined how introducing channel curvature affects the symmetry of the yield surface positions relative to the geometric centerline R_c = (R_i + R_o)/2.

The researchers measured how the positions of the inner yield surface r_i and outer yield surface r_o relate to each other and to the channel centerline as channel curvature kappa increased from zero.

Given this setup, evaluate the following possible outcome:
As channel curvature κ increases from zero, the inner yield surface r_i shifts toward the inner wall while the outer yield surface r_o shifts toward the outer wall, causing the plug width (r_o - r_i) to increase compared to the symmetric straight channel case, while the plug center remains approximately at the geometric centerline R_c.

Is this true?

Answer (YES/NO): NO